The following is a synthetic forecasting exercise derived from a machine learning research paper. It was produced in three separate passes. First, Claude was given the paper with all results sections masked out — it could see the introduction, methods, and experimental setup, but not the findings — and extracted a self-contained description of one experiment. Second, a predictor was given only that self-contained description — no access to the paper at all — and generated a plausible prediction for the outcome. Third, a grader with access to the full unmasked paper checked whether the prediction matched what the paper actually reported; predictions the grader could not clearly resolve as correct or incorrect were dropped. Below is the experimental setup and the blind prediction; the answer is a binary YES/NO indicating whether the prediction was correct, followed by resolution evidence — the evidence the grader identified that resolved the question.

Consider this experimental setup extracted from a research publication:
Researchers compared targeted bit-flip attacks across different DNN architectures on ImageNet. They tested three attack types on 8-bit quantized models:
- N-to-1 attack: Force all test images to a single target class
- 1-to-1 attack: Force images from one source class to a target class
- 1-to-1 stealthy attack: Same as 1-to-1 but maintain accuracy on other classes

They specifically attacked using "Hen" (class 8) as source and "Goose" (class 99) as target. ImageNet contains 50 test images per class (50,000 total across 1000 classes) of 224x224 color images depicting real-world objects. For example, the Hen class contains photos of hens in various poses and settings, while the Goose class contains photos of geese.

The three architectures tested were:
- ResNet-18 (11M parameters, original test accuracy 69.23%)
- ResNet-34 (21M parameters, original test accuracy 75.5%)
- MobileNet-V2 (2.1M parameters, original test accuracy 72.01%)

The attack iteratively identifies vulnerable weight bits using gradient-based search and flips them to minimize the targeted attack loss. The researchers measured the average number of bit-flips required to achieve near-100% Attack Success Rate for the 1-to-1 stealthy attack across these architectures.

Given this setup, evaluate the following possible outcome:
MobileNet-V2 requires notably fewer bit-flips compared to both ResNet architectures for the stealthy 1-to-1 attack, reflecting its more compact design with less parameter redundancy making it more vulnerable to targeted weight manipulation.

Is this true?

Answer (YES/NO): NO